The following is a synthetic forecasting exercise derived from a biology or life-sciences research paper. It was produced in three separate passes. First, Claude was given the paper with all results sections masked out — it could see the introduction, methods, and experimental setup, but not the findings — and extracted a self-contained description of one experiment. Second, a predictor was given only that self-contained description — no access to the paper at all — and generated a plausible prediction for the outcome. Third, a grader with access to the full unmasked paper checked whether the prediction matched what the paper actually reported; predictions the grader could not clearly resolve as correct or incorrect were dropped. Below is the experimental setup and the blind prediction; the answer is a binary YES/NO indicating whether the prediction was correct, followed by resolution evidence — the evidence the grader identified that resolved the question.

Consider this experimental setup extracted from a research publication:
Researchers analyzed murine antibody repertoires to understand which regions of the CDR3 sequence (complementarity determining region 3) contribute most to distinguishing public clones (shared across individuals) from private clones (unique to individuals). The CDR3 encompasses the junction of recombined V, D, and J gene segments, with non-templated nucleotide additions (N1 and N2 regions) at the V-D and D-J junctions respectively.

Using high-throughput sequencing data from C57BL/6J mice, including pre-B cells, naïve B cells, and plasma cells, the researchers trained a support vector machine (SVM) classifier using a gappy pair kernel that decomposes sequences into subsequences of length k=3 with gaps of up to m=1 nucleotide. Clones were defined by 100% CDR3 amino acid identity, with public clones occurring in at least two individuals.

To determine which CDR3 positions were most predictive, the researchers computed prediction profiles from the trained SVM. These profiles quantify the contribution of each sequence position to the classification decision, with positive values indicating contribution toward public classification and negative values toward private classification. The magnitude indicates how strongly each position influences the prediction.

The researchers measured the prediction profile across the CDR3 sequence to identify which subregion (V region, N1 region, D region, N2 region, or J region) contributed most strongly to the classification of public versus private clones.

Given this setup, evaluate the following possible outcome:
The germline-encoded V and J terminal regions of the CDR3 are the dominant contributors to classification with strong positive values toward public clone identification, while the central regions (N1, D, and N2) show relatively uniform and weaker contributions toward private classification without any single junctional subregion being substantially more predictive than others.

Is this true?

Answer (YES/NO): NO